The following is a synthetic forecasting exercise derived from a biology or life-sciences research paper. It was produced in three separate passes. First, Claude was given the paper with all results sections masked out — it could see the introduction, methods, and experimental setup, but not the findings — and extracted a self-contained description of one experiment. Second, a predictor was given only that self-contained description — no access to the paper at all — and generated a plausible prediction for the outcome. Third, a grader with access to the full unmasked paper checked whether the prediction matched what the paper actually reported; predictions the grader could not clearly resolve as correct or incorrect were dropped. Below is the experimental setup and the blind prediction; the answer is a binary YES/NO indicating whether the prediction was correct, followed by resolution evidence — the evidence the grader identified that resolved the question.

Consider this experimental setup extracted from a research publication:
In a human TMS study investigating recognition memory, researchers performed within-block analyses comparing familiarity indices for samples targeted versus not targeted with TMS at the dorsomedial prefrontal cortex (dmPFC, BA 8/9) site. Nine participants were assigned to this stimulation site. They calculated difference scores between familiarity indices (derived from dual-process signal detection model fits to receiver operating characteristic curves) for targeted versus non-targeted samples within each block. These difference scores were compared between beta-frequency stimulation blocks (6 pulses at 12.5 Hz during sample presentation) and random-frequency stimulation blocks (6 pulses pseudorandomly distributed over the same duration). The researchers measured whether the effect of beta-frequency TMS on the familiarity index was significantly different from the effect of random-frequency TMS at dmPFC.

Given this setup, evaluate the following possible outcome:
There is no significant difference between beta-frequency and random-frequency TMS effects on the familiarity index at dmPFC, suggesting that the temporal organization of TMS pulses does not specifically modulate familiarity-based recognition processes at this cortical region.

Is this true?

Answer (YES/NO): YES